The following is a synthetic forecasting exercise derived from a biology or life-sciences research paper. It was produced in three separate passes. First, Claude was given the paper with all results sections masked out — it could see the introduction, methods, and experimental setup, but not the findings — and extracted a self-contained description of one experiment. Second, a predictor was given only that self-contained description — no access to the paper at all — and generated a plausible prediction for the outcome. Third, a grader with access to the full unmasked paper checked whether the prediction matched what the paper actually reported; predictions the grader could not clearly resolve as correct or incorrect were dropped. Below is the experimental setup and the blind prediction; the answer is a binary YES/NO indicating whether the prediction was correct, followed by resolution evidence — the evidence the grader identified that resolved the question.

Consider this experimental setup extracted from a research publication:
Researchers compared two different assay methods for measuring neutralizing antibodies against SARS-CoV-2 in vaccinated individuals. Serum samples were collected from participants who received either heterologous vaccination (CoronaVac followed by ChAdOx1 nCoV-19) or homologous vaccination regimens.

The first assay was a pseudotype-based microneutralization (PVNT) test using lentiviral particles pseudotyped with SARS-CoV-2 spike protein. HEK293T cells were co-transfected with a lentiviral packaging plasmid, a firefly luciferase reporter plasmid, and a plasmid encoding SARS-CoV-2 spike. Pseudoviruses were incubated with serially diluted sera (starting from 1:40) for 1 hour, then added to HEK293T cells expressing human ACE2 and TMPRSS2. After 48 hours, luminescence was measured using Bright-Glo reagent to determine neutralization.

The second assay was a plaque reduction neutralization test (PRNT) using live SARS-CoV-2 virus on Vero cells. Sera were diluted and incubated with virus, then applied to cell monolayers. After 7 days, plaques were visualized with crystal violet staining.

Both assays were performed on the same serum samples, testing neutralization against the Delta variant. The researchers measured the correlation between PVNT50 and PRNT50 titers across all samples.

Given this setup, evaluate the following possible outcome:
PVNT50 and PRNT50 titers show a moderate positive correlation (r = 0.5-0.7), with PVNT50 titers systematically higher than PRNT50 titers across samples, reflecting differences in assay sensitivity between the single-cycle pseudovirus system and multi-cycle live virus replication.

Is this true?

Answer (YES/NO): NO